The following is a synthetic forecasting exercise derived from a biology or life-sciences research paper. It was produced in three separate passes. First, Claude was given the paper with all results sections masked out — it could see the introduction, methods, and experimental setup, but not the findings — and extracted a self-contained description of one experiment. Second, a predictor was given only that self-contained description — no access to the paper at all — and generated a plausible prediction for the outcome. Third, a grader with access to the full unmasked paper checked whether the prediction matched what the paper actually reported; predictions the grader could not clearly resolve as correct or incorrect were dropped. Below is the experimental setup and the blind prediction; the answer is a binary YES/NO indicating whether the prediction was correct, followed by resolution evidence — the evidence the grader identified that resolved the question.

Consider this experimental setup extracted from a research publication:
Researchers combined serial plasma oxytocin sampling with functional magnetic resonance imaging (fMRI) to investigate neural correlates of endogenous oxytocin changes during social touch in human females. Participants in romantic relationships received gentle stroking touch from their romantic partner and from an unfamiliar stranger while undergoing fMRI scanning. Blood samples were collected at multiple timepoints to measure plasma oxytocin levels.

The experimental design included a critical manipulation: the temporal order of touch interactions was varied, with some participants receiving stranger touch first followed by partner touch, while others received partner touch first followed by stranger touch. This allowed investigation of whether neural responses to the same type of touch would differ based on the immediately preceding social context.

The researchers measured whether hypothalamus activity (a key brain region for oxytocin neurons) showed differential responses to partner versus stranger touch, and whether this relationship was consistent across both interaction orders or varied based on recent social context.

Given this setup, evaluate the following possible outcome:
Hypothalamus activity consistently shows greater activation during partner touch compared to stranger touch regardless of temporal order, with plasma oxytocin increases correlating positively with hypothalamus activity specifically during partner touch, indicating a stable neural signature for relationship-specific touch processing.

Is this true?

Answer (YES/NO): NO